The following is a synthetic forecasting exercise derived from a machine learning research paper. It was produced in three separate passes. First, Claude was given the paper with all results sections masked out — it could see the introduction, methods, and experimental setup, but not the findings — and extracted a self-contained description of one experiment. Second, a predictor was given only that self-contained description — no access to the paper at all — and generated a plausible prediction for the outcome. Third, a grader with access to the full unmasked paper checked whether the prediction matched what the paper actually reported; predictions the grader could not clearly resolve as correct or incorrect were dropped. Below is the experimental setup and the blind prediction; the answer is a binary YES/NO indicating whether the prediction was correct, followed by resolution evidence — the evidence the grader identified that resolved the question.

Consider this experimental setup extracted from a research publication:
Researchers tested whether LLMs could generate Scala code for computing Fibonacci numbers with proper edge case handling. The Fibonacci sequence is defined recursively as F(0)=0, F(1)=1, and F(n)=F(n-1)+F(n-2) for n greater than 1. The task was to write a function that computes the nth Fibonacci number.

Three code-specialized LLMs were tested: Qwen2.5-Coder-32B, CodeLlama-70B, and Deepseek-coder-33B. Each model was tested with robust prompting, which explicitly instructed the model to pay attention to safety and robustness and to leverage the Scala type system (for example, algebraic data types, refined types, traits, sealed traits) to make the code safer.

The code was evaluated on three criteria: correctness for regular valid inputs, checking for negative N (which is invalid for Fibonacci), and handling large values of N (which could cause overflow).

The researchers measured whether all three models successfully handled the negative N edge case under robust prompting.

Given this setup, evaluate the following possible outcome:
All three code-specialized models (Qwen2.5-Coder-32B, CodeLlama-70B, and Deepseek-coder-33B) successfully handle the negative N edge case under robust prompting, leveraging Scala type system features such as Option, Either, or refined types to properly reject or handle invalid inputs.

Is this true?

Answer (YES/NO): NO